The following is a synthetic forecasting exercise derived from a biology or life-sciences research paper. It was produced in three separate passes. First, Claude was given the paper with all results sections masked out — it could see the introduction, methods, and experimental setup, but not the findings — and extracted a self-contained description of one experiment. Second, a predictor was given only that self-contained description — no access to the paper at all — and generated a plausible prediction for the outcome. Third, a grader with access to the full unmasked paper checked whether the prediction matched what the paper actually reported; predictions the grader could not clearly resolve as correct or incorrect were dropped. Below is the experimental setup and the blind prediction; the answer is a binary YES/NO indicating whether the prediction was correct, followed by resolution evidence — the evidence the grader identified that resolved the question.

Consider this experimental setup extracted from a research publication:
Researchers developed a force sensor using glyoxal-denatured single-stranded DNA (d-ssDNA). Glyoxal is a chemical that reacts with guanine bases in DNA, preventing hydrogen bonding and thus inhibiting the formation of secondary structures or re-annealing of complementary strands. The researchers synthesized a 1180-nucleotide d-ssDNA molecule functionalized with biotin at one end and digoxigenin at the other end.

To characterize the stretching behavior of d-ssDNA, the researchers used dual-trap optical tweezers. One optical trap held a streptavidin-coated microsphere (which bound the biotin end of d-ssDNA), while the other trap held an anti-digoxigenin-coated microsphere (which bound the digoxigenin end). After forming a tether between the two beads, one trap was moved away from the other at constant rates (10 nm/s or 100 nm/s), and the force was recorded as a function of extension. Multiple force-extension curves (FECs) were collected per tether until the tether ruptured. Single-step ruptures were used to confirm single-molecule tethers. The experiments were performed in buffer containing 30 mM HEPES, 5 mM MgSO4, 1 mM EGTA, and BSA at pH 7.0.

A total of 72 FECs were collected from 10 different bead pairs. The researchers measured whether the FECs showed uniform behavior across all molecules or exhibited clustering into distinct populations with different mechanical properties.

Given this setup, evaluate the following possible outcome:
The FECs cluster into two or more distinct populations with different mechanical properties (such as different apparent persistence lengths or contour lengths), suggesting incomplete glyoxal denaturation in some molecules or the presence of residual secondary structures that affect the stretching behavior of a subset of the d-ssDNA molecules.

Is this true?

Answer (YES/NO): NO